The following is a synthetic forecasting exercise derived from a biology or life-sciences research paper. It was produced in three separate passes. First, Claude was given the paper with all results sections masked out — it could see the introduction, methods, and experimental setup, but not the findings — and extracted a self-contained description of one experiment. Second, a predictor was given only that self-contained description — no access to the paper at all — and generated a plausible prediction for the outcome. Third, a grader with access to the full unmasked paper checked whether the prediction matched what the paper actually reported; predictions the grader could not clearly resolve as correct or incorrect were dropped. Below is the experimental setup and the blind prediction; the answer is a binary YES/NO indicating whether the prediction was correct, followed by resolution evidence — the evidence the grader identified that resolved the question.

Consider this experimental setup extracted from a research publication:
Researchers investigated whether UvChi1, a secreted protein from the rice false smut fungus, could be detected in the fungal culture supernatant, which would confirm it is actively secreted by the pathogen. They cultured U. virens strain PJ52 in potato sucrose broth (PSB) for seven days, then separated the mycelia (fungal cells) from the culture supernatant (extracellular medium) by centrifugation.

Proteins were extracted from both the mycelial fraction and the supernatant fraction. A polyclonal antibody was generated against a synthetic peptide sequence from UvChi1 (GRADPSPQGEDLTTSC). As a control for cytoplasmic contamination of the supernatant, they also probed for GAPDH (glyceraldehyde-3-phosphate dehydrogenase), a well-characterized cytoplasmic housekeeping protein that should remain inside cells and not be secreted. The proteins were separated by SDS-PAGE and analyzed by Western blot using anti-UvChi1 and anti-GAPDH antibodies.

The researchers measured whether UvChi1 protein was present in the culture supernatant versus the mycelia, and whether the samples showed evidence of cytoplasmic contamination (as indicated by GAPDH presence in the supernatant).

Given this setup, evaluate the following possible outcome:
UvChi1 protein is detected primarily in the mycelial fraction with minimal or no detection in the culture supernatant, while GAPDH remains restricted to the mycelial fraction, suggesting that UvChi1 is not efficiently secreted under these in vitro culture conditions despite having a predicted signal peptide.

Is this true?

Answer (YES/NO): NO